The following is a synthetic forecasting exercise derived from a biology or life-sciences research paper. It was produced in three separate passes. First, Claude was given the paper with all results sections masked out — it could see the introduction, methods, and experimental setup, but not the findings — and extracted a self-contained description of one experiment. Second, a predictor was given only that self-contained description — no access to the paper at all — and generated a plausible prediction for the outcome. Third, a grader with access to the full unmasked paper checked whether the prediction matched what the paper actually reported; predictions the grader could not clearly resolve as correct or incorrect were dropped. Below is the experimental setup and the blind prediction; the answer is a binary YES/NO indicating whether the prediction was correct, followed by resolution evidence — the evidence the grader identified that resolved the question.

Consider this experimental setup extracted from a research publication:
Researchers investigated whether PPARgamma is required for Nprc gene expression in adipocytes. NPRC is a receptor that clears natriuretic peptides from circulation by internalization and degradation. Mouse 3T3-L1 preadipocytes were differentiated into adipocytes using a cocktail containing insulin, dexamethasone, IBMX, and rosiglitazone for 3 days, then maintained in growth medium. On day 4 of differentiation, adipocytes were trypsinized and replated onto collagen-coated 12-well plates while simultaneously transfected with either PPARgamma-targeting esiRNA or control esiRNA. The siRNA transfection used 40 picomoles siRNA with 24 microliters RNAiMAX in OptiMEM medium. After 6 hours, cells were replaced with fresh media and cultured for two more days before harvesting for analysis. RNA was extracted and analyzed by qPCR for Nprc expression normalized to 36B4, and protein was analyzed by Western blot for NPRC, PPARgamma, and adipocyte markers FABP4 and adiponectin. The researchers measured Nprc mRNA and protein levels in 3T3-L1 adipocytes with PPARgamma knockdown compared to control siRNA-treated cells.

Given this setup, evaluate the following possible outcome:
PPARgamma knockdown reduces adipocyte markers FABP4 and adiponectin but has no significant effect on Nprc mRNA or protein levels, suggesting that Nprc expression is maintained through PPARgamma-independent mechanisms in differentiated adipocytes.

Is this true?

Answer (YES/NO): NO